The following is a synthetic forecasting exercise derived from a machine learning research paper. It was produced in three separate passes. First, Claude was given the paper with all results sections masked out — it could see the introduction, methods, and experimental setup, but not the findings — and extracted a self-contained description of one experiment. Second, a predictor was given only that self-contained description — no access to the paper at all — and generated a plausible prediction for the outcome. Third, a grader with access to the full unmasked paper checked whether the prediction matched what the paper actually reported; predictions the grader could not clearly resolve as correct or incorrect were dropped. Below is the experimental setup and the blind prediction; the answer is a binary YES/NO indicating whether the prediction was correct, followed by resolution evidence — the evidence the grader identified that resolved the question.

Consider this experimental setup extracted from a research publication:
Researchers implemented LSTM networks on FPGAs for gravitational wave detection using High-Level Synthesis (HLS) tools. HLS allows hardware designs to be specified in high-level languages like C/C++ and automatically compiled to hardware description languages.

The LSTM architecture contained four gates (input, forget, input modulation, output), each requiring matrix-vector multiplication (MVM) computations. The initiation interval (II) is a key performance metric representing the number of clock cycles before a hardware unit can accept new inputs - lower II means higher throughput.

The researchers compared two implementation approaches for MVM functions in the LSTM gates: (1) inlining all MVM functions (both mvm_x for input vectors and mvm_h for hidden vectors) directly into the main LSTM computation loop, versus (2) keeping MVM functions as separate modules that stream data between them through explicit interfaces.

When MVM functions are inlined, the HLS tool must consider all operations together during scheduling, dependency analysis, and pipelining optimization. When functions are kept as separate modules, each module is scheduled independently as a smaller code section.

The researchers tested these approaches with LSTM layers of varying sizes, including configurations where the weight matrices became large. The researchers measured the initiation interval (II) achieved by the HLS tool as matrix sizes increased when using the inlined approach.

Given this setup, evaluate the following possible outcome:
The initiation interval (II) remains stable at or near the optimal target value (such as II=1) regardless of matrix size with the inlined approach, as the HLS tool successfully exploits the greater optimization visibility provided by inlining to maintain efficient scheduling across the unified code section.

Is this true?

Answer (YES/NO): NO